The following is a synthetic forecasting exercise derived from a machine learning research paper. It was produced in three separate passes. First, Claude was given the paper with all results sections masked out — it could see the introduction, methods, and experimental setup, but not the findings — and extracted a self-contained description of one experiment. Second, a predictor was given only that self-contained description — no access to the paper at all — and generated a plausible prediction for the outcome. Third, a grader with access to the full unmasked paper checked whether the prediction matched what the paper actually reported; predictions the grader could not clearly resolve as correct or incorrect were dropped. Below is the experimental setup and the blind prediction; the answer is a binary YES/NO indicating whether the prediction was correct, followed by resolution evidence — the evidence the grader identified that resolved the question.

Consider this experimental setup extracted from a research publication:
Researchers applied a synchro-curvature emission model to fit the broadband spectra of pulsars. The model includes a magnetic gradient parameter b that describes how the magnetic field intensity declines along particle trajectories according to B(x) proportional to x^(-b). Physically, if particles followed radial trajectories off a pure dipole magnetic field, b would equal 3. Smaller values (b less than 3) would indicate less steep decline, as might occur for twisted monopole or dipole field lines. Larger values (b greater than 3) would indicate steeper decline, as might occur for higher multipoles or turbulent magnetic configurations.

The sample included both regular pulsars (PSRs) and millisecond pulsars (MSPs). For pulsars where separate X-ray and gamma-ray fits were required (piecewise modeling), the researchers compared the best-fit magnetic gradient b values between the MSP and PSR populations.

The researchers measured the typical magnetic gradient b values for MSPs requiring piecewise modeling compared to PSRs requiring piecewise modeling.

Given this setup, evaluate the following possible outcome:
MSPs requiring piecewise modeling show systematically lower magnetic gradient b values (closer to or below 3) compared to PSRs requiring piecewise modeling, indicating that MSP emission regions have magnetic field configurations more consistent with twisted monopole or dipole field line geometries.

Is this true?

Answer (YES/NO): NO